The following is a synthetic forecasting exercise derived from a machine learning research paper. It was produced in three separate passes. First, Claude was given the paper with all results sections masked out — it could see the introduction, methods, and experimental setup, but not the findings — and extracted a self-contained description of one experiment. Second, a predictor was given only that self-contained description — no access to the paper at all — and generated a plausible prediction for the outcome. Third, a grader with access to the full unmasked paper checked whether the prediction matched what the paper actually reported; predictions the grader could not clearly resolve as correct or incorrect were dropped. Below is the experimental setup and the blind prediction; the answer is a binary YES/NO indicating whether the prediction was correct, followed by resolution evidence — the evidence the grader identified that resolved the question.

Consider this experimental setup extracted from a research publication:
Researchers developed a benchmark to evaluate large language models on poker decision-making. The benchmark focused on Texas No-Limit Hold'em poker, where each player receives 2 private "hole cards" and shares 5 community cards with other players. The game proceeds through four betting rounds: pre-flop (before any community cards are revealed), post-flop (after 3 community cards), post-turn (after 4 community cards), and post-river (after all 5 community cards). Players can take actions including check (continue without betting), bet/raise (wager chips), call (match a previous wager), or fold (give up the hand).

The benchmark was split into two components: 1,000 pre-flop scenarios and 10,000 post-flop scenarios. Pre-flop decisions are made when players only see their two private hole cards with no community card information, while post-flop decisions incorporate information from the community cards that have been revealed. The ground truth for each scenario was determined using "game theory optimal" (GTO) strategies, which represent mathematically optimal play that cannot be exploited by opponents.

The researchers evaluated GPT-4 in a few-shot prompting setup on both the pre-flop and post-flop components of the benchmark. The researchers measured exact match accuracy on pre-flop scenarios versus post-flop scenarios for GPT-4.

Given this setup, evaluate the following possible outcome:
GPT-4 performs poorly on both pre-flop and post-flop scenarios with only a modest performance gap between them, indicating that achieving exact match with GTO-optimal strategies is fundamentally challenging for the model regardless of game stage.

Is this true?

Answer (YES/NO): YES